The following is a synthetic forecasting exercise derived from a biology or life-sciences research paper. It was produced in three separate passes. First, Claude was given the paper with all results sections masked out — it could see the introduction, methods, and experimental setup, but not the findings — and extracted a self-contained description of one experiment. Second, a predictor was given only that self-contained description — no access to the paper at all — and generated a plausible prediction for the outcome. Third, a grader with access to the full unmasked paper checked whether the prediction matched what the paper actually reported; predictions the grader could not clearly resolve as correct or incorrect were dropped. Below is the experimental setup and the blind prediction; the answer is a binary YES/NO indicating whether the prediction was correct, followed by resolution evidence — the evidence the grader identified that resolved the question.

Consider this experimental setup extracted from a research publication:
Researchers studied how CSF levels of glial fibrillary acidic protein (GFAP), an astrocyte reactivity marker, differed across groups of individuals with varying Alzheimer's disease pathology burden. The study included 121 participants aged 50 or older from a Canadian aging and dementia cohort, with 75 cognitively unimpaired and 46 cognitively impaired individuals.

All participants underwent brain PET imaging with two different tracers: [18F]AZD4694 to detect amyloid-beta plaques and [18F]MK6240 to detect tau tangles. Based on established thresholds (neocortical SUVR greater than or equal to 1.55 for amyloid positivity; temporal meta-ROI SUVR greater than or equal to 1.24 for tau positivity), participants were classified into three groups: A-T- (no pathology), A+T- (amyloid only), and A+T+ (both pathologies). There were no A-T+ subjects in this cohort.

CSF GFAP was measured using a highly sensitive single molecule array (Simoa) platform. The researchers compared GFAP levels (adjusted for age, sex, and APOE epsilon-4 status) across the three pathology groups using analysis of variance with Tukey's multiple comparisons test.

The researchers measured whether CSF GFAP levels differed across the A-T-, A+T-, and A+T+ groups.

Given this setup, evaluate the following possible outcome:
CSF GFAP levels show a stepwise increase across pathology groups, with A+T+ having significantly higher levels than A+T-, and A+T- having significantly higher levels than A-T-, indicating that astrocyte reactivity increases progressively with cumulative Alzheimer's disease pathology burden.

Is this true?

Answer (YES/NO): NO